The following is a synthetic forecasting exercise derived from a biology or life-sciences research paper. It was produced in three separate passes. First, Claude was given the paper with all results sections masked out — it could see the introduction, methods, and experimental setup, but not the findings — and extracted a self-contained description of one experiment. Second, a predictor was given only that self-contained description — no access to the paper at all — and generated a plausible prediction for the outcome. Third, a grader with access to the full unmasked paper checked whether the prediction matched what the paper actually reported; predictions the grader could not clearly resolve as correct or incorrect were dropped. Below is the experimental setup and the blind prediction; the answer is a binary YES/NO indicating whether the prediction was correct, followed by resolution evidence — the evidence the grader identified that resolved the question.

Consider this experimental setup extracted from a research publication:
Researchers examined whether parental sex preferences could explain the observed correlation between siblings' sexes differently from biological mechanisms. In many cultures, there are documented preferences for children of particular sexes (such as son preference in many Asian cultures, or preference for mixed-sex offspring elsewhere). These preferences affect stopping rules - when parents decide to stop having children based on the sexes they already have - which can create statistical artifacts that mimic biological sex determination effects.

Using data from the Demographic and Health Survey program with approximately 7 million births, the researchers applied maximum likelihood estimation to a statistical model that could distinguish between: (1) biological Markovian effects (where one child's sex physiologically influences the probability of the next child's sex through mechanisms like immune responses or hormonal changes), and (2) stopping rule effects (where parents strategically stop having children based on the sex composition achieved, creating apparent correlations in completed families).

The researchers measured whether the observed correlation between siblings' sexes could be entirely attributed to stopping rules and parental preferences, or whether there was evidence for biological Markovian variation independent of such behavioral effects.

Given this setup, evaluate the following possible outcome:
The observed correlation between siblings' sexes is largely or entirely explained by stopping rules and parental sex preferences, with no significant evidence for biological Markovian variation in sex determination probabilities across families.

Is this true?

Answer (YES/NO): NO